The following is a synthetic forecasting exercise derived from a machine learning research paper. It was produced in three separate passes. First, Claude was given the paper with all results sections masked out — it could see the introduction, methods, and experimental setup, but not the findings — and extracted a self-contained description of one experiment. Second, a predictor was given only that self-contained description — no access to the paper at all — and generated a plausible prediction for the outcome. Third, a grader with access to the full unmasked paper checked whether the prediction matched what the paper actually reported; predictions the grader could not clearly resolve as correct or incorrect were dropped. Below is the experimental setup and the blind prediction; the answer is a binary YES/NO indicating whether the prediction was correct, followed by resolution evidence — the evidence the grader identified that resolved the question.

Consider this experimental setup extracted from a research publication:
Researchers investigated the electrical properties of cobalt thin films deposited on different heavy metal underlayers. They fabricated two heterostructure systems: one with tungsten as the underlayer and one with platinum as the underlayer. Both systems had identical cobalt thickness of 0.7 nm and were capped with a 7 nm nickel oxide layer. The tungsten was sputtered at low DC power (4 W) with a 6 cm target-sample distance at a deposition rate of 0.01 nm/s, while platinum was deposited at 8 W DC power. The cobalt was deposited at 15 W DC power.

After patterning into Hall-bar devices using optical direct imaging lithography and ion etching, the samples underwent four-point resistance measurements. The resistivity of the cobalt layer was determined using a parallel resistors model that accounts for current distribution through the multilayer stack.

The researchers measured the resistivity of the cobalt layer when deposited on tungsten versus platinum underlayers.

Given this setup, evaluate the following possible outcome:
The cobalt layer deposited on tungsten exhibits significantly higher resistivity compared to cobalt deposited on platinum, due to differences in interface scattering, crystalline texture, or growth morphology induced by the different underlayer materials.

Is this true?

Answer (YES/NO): YES